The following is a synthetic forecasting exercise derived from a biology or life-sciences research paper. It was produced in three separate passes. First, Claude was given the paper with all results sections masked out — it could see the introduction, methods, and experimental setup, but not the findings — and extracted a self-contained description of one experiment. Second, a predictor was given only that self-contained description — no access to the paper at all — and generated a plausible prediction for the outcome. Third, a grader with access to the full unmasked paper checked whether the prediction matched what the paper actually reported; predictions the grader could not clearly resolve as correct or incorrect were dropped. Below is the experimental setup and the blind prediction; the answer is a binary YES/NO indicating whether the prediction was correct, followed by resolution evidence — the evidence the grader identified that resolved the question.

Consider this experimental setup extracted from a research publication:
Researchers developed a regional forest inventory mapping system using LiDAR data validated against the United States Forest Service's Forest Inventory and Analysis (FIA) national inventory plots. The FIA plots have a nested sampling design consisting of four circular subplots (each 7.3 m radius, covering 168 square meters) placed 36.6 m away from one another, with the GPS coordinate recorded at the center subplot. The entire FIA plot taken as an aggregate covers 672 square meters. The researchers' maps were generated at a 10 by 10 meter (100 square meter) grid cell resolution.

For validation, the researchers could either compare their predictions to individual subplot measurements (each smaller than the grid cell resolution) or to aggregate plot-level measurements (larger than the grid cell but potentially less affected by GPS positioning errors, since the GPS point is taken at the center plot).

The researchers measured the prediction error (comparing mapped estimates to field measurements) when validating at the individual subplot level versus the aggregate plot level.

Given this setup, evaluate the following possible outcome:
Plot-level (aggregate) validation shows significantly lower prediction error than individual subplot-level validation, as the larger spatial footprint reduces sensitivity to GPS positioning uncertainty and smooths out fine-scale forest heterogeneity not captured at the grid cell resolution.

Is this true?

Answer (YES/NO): YES